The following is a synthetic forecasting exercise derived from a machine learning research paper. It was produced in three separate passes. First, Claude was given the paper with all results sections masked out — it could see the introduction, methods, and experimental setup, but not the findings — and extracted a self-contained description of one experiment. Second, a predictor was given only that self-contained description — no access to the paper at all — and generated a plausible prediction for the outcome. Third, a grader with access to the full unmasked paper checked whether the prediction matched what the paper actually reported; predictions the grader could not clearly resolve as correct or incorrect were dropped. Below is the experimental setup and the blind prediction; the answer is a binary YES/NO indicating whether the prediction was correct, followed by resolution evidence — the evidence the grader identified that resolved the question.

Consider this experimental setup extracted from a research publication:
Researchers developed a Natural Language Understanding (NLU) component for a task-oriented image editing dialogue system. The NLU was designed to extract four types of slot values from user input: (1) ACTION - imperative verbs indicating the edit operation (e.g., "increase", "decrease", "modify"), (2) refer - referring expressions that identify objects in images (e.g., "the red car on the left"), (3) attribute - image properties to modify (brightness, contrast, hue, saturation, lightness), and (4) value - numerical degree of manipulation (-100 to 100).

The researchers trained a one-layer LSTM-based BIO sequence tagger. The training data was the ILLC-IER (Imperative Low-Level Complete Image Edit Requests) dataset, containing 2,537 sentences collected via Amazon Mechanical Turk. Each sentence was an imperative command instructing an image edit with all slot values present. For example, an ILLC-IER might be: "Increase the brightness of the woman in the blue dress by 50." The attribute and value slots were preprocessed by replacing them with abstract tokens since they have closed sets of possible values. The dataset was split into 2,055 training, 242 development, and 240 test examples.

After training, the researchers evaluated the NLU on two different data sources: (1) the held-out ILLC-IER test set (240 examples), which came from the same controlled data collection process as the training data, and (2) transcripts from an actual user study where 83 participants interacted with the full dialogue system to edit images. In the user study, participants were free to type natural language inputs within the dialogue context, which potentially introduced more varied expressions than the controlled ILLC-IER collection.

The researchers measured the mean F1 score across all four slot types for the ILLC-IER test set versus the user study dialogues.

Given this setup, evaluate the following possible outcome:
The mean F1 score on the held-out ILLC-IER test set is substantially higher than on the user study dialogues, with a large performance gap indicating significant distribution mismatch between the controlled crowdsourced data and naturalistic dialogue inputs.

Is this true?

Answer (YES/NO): YES